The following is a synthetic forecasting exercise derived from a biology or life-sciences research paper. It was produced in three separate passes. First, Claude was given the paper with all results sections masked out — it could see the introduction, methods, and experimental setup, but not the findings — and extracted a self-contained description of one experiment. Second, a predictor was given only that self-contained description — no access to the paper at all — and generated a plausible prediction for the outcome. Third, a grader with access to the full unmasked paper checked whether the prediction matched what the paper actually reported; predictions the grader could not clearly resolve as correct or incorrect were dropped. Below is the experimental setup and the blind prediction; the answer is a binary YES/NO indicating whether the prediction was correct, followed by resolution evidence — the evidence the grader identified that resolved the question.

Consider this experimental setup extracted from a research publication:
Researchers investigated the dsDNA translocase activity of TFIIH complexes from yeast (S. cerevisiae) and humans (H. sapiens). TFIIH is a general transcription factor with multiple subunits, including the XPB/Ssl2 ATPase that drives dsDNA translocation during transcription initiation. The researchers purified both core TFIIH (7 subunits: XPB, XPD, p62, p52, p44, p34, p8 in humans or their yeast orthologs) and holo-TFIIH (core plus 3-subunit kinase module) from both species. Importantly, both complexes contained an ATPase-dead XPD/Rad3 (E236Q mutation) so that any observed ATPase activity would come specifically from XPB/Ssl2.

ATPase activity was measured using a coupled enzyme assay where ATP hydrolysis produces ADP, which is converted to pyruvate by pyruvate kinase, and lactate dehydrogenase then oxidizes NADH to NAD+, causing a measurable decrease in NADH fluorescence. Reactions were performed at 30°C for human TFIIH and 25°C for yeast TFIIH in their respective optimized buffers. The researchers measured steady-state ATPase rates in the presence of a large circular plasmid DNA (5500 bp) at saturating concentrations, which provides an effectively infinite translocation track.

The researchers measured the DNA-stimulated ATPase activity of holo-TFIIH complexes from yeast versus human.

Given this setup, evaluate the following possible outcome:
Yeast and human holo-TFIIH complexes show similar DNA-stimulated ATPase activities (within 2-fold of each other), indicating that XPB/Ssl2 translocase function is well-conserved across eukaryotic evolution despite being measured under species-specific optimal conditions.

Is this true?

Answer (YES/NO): NO